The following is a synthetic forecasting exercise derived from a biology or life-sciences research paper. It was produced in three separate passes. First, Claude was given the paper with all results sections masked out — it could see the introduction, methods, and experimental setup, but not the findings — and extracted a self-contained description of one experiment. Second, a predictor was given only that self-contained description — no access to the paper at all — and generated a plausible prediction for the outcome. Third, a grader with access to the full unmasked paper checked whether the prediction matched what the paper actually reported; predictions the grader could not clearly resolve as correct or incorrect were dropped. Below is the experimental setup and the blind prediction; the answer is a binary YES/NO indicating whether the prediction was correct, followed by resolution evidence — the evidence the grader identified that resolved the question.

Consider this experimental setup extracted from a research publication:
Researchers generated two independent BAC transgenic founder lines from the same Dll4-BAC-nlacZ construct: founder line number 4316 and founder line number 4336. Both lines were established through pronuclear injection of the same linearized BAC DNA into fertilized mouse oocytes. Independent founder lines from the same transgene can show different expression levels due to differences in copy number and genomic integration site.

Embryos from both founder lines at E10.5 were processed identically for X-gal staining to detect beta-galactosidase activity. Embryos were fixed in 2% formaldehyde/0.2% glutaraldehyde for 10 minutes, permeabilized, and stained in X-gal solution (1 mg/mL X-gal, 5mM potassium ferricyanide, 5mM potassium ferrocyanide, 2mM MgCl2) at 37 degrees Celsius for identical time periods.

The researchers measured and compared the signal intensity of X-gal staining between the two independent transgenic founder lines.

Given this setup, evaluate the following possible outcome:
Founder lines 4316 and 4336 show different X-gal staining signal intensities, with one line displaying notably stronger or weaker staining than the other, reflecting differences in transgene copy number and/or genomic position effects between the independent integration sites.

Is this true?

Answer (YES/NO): YES